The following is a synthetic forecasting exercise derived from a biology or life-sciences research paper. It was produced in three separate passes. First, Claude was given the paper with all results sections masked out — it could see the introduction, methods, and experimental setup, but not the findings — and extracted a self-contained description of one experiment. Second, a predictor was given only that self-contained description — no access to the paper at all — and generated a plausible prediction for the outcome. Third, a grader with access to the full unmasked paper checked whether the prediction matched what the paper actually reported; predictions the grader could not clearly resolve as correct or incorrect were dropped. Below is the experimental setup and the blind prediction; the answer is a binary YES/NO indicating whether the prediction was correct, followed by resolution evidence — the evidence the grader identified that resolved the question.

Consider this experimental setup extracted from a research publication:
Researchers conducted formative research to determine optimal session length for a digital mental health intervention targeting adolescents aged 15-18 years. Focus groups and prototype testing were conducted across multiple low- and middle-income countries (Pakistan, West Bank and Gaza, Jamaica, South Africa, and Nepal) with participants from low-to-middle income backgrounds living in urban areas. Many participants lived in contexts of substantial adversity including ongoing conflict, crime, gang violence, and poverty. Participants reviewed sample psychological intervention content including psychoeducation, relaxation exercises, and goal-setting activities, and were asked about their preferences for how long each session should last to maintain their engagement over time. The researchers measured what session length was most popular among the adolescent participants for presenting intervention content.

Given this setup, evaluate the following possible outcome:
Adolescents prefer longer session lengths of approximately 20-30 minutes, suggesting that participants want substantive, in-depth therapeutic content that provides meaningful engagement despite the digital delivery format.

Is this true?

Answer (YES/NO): NO